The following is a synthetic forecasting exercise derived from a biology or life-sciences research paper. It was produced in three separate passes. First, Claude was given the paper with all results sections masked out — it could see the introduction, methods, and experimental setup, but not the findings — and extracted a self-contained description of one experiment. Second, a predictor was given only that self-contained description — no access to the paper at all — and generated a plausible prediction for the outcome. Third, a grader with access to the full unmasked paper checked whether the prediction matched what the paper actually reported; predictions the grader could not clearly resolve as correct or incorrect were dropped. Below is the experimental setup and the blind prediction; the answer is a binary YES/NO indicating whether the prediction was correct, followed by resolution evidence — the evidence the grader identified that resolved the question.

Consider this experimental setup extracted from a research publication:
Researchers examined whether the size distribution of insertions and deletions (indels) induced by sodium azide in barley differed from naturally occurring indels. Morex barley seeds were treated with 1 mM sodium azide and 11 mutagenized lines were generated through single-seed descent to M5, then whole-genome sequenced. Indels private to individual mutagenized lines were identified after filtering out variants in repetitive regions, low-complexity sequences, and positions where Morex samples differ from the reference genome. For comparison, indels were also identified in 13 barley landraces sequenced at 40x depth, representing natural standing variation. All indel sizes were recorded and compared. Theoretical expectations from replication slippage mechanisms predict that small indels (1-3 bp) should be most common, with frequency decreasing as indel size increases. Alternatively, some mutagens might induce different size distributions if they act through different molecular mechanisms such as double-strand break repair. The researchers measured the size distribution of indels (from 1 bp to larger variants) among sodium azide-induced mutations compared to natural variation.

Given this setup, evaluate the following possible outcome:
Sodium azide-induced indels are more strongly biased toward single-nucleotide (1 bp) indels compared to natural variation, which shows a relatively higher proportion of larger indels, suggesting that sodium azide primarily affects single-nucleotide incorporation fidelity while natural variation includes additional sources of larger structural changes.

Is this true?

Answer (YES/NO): YES